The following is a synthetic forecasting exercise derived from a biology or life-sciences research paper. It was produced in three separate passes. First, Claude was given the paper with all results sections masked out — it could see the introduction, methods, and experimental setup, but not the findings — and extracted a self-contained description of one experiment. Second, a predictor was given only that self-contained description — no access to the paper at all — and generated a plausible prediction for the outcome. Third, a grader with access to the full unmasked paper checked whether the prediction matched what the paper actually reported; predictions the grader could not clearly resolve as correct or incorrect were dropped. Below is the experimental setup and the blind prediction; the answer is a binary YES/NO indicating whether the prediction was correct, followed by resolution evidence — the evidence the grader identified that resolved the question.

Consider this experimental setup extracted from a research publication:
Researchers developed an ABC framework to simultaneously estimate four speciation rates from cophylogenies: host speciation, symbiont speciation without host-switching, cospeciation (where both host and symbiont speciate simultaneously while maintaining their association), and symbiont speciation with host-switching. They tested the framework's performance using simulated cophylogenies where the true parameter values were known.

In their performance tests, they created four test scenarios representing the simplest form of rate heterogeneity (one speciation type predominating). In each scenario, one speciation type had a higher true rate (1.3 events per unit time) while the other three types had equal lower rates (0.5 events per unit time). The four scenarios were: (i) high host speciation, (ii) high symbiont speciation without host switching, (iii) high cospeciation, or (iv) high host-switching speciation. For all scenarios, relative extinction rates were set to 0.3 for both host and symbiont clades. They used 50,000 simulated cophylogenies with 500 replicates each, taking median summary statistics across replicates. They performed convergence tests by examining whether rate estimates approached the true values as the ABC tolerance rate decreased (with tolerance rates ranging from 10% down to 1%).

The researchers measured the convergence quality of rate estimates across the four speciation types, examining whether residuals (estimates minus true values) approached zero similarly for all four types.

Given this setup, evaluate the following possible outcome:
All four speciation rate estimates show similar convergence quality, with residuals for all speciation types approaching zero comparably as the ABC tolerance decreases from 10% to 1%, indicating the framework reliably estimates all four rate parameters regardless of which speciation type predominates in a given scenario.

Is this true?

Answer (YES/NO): NO